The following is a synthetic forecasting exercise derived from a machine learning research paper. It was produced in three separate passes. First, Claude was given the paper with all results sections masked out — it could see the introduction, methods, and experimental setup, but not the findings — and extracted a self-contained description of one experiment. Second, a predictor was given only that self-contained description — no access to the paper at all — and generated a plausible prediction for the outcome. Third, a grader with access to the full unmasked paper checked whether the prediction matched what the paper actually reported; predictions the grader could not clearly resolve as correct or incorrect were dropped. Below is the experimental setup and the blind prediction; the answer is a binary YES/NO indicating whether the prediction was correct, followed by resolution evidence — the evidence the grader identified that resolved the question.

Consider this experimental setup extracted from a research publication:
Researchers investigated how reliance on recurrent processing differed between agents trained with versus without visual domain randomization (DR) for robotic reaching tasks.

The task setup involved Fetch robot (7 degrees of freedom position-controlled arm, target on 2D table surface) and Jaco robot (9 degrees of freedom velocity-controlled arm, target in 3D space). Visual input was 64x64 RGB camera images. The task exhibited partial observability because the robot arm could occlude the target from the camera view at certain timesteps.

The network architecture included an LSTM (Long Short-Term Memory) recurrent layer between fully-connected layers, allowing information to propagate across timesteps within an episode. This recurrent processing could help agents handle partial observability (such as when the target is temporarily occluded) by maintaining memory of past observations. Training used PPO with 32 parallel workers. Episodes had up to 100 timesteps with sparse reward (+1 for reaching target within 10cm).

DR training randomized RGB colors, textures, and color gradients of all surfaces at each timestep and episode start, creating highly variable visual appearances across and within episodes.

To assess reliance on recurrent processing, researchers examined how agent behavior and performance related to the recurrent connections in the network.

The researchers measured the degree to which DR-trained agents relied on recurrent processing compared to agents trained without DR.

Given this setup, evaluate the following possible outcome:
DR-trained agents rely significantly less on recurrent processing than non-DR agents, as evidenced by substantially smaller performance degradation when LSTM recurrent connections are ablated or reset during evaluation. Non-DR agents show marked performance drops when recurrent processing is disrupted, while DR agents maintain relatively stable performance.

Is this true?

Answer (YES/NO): NO